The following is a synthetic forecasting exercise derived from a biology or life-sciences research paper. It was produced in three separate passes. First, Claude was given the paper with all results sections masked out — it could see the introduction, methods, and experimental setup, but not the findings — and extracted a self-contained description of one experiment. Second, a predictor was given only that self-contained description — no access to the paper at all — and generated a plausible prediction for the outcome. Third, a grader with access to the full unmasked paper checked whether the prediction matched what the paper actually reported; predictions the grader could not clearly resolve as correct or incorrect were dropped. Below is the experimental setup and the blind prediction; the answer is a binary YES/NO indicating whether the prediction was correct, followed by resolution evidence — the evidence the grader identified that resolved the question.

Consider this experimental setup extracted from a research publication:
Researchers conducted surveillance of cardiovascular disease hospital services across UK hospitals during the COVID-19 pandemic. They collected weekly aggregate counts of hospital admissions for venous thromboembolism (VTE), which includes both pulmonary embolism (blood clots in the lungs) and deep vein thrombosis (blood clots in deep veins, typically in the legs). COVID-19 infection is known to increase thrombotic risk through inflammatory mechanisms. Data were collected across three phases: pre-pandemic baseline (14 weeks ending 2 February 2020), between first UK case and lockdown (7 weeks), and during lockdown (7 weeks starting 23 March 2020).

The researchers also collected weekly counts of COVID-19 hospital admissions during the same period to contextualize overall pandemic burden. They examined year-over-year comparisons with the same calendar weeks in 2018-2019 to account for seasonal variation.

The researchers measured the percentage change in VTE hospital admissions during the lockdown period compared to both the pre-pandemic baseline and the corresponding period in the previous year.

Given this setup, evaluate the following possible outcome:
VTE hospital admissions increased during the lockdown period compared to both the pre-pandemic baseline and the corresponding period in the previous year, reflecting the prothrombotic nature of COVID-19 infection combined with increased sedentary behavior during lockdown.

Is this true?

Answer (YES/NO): NO